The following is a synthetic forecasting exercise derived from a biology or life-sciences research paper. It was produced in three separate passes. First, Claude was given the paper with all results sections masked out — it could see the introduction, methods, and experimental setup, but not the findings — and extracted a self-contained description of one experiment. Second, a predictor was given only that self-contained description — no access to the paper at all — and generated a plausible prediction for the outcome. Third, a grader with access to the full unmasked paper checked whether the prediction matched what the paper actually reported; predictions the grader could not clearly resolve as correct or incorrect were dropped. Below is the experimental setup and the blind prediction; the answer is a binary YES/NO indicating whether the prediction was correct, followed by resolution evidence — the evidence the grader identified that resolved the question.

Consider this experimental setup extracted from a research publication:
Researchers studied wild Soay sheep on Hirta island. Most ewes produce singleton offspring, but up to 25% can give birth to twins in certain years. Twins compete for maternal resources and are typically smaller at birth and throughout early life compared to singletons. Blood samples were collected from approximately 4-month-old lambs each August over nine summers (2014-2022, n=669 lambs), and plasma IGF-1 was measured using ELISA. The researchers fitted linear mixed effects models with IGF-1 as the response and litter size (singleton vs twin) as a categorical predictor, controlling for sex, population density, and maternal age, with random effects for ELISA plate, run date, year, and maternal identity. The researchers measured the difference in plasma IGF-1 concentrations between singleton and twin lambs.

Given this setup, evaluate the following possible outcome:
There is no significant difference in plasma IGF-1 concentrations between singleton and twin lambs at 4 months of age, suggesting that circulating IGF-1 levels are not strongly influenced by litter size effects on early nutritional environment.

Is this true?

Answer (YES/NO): NO